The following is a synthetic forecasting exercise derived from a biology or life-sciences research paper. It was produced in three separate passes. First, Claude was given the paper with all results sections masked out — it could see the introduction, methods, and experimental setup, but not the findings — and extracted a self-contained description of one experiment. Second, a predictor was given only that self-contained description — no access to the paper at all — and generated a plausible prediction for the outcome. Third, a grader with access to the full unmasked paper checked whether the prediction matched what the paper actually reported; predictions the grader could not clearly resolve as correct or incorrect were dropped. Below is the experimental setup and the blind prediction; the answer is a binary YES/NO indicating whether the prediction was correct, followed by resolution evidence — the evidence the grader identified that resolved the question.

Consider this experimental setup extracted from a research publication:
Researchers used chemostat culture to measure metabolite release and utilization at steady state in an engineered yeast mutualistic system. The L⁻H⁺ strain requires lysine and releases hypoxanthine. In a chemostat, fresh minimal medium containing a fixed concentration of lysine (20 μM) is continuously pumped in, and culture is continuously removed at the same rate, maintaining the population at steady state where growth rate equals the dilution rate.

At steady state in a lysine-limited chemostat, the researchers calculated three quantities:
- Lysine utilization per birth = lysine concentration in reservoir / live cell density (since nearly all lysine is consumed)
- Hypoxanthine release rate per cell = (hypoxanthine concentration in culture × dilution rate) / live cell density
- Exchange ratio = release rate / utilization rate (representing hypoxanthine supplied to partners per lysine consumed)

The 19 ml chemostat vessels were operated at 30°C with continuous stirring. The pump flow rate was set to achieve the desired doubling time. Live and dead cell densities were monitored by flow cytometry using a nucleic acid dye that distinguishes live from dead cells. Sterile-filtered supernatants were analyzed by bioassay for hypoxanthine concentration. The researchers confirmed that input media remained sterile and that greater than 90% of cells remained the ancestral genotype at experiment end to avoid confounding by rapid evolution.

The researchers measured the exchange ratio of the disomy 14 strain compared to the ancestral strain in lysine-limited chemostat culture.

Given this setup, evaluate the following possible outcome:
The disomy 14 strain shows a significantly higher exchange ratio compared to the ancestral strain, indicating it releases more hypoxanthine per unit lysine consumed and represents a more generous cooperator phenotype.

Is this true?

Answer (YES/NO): NO